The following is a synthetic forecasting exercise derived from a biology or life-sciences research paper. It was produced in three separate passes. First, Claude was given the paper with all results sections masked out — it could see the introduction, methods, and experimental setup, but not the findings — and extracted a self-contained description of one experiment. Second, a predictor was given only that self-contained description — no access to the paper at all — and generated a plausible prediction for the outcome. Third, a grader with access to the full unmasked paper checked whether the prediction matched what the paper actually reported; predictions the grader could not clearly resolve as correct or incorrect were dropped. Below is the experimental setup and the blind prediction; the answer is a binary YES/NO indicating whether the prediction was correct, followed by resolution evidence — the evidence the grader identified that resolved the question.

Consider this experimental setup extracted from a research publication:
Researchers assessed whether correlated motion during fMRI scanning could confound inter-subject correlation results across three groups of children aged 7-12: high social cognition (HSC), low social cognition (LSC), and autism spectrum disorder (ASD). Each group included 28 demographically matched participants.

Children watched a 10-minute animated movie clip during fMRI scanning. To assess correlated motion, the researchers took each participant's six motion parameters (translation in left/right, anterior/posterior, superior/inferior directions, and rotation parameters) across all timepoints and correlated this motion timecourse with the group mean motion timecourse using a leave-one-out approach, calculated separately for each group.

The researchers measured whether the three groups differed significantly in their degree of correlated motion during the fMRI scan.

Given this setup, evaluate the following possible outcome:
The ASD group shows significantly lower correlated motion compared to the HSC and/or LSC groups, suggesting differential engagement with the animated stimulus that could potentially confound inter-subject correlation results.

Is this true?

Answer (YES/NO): NO